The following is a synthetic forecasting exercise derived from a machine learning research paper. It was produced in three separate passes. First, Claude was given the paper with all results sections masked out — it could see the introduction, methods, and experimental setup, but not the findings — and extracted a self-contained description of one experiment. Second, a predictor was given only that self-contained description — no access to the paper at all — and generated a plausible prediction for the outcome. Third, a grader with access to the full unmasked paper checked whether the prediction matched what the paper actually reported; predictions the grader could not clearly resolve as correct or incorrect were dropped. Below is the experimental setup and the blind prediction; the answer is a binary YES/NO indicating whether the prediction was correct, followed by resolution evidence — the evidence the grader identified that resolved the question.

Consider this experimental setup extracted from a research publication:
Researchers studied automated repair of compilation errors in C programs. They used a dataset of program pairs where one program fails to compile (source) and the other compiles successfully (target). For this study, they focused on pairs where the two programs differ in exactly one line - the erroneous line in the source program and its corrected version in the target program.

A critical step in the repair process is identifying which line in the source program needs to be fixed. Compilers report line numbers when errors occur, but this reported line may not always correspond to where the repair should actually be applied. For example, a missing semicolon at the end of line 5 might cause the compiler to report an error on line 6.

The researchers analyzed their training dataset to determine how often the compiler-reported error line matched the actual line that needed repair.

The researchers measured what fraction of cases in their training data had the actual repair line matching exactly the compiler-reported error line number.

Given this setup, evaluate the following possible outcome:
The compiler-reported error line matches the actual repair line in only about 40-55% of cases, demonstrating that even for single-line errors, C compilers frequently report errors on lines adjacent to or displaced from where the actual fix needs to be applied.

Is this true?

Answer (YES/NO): NO